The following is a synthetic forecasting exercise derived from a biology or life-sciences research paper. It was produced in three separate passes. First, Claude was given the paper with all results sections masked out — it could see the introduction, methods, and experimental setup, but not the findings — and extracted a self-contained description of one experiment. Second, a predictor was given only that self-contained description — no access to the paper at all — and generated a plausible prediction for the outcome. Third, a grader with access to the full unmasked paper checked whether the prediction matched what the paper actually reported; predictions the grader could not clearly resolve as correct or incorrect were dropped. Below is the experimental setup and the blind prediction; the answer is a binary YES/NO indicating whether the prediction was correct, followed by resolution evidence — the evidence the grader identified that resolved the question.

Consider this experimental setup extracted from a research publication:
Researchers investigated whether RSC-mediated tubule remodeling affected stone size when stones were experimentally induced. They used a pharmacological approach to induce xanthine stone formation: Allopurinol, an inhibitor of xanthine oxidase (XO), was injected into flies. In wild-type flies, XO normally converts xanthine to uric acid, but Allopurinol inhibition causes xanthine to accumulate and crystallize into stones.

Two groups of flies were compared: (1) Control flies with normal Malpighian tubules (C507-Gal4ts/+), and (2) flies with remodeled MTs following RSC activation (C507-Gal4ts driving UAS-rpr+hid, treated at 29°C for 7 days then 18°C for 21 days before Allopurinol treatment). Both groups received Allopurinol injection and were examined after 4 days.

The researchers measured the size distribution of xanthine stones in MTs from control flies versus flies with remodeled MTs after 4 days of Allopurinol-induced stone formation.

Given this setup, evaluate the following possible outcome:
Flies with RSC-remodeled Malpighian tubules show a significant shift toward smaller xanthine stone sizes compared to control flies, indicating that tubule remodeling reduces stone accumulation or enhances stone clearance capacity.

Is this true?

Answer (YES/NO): YES